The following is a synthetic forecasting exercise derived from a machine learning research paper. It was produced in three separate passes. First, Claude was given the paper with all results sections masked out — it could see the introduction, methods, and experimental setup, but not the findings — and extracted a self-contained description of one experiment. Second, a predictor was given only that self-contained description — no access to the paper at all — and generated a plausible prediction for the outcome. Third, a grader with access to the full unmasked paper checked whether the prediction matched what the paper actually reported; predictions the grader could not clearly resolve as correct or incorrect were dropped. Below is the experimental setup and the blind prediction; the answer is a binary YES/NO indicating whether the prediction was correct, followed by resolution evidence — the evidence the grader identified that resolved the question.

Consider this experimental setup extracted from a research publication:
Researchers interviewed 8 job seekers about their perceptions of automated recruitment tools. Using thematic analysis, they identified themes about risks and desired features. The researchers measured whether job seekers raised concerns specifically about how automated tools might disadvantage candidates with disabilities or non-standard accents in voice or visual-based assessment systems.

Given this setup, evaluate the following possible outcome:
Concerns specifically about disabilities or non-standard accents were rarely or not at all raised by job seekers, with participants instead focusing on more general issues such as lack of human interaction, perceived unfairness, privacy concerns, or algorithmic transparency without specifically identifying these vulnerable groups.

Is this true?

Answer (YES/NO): NO